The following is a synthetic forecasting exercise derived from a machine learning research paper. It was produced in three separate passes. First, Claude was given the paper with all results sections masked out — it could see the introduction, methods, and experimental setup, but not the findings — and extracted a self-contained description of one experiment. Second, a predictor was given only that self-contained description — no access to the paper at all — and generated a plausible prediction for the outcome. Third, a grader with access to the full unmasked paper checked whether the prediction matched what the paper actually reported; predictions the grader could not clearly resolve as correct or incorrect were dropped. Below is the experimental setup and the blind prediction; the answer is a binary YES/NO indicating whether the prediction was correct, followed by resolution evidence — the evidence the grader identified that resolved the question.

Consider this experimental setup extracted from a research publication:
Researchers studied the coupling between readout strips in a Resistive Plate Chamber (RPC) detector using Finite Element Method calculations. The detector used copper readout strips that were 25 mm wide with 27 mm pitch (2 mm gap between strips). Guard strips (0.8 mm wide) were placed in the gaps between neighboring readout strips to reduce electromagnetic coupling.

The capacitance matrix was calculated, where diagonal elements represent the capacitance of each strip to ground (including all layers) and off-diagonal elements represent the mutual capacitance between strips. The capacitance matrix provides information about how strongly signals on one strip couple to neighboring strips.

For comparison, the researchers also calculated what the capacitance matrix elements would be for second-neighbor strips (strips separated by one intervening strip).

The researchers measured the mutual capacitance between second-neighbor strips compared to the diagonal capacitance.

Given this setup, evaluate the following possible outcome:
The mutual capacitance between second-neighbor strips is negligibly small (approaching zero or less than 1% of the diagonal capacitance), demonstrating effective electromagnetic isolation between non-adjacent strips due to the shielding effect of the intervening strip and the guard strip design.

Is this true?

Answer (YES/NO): YES